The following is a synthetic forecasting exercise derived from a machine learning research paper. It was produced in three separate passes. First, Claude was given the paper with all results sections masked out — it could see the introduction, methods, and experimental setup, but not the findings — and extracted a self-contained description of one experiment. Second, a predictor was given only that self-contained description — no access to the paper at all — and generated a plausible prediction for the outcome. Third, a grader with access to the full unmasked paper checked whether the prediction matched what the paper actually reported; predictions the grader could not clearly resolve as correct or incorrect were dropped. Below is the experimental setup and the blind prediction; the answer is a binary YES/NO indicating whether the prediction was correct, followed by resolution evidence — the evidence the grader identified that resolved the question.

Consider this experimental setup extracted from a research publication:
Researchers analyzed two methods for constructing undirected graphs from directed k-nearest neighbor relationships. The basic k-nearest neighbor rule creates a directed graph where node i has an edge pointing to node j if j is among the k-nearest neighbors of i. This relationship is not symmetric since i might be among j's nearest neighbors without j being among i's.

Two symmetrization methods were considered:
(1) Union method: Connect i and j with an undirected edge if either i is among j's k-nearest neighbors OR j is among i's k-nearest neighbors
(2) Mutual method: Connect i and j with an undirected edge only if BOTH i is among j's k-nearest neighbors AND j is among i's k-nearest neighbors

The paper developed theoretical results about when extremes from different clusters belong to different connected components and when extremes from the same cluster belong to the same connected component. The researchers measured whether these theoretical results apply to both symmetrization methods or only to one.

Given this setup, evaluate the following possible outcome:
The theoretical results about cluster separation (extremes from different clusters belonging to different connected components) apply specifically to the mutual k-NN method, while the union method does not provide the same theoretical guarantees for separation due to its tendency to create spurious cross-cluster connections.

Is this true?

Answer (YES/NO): NO